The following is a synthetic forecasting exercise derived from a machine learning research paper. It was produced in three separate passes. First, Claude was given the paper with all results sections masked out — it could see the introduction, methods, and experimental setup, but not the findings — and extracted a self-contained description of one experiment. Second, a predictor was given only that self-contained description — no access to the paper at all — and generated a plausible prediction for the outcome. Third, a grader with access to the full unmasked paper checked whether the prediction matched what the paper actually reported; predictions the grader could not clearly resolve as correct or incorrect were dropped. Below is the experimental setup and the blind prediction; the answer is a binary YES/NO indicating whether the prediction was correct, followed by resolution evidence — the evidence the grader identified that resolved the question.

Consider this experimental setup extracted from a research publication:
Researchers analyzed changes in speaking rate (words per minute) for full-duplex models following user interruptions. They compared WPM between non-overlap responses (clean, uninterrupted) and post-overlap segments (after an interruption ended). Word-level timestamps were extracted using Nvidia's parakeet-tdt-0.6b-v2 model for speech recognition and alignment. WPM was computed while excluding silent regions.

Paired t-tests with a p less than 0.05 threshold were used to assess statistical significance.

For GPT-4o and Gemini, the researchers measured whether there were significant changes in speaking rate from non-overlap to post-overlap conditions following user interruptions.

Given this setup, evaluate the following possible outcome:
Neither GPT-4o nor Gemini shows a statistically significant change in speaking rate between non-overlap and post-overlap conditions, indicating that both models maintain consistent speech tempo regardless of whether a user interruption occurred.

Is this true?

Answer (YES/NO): NO